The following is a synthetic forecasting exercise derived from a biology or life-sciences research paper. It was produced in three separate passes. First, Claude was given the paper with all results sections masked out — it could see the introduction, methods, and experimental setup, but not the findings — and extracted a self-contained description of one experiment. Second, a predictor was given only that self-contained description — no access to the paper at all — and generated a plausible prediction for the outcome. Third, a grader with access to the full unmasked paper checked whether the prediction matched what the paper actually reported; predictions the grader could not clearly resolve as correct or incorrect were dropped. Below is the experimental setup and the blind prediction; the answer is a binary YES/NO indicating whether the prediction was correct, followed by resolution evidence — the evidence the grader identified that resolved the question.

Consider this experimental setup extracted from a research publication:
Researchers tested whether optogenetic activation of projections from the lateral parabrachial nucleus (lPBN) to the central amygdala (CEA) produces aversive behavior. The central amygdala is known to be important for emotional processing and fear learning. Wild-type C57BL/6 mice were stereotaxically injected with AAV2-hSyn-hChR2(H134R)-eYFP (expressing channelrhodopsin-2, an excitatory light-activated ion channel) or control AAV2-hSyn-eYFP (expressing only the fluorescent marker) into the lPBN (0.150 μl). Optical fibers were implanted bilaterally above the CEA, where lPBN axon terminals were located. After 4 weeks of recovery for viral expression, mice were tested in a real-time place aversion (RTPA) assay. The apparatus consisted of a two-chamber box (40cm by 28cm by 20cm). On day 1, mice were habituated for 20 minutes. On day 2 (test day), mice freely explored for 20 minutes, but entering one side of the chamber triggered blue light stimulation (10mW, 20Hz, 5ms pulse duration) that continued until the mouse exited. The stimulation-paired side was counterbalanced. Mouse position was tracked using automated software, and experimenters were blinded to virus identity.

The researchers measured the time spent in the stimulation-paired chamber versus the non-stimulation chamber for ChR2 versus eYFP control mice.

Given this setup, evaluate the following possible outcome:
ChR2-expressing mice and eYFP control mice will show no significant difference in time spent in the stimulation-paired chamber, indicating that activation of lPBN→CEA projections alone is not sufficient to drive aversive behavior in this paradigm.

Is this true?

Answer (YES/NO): NO